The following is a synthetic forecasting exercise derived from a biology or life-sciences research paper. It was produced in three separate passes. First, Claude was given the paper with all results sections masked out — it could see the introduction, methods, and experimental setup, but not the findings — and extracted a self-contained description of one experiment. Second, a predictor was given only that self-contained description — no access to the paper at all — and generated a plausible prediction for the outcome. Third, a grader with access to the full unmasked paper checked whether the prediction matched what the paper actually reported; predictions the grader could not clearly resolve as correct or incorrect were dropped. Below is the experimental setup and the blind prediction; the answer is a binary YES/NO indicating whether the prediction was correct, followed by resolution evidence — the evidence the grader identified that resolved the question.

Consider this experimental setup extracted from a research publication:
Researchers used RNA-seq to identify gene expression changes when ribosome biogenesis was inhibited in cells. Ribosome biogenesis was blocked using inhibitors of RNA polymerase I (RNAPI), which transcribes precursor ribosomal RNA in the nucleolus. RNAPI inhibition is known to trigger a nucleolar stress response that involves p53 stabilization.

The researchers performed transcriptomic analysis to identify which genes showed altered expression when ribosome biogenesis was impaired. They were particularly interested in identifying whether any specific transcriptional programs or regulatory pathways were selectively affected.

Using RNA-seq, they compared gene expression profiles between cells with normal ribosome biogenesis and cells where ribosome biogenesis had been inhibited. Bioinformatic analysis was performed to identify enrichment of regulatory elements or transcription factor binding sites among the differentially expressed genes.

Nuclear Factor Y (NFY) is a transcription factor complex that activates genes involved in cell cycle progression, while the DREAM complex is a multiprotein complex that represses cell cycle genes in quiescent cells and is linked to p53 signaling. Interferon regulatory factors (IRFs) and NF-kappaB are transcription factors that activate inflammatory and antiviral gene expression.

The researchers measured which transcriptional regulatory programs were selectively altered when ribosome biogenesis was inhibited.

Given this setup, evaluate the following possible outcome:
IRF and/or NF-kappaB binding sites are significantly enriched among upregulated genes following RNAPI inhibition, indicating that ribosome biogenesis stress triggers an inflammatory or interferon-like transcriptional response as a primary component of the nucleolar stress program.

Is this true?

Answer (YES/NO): NO